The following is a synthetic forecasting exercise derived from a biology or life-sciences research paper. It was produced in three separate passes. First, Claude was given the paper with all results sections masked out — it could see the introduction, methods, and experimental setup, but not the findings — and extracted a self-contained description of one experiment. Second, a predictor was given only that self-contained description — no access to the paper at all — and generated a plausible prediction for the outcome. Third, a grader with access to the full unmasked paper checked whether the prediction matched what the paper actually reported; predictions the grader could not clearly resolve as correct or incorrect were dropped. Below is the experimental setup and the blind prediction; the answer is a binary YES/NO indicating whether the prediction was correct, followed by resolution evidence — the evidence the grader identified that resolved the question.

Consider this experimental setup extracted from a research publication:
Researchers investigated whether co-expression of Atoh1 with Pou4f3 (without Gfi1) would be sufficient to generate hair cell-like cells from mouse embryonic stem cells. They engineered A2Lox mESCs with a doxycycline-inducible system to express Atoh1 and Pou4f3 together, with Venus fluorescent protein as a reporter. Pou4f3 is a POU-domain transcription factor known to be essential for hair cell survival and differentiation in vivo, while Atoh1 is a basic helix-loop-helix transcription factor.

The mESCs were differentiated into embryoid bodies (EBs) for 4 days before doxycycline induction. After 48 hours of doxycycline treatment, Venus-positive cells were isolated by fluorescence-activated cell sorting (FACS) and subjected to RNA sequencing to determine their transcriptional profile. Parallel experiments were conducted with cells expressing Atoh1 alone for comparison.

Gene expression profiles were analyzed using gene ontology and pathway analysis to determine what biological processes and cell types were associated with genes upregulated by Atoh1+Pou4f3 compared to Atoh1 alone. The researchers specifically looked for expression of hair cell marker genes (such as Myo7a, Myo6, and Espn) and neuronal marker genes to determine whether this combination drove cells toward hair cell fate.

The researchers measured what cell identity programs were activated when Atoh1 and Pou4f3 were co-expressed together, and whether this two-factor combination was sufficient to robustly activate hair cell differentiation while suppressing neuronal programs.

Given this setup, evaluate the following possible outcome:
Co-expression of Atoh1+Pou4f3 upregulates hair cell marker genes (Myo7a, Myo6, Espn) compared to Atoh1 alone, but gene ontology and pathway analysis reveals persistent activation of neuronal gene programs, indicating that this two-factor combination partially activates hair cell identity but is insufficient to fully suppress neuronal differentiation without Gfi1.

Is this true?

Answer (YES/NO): NO